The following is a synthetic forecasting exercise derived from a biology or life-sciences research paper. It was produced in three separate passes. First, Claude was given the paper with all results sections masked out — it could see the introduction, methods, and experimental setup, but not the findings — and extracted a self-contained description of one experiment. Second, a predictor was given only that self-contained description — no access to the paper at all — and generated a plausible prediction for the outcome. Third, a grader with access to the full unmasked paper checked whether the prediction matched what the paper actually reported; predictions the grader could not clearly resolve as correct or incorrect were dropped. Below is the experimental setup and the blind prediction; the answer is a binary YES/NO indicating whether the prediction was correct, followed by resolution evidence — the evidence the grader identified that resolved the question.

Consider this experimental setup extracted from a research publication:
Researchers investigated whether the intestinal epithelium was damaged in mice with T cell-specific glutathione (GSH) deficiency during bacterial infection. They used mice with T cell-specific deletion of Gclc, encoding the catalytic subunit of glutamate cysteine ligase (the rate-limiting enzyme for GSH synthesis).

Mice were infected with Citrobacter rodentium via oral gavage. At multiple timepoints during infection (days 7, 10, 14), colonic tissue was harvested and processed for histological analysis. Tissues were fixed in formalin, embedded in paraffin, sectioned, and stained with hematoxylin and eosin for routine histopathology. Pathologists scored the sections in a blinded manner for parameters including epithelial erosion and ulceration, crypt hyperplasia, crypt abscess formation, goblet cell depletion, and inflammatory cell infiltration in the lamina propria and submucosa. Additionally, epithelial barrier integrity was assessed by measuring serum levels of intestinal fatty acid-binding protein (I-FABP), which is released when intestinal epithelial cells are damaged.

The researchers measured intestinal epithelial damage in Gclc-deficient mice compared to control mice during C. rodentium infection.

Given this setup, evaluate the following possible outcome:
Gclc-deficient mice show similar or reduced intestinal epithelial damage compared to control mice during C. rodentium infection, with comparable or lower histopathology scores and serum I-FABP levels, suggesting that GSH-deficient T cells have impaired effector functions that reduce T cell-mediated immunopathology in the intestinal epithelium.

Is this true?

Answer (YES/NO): NO